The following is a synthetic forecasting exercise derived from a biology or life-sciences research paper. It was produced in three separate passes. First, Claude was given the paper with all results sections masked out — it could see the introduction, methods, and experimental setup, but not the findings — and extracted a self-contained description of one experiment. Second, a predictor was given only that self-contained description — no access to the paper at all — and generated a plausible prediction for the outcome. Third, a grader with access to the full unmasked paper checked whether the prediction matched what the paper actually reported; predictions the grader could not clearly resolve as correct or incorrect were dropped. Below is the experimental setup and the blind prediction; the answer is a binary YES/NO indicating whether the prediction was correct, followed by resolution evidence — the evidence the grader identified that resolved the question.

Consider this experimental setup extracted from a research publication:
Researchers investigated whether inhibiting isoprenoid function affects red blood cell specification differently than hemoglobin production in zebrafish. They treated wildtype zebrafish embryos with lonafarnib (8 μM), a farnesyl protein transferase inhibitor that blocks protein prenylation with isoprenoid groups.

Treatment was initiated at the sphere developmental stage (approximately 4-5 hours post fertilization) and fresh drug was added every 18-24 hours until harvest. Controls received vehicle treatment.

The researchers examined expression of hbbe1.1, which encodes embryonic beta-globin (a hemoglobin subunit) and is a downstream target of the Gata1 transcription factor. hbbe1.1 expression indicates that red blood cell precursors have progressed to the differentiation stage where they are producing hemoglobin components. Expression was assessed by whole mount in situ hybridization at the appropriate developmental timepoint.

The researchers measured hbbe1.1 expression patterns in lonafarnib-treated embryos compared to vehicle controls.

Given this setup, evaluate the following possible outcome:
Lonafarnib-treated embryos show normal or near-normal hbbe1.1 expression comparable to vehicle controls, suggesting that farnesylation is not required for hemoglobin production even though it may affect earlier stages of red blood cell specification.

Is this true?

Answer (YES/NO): NO